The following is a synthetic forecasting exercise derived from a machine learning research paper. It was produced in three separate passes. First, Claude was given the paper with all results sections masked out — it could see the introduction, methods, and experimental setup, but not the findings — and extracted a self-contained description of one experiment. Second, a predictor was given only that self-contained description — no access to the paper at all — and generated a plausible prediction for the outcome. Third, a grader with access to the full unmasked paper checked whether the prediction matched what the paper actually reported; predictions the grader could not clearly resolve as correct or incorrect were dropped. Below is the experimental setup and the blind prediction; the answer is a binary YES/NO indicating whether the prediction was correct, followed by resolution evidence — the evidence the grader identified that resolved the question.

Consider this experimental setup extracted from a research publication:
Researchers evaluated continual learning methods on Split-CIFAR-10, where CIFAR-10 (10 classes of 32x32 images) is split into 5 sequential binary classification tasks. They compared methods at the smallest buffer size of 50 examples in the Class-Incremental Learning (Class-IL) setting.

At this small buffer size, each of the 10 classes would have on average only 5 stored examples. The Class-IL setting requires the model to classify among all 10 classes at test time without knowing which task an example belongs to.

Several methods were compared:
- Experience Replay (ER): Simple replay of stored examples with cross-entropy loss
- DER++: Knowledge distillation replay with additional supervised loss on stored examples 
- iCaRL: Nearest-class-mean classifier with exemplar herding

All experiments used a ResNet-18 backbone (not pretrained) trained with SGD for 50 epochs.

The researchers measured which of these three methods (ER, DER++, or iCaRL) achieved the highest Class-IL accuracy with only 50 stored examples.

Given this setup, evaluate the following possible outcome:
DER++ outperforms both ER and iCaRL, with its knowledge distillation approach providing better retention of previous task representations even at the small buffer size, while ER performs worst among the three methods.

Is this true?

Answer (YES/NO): NO